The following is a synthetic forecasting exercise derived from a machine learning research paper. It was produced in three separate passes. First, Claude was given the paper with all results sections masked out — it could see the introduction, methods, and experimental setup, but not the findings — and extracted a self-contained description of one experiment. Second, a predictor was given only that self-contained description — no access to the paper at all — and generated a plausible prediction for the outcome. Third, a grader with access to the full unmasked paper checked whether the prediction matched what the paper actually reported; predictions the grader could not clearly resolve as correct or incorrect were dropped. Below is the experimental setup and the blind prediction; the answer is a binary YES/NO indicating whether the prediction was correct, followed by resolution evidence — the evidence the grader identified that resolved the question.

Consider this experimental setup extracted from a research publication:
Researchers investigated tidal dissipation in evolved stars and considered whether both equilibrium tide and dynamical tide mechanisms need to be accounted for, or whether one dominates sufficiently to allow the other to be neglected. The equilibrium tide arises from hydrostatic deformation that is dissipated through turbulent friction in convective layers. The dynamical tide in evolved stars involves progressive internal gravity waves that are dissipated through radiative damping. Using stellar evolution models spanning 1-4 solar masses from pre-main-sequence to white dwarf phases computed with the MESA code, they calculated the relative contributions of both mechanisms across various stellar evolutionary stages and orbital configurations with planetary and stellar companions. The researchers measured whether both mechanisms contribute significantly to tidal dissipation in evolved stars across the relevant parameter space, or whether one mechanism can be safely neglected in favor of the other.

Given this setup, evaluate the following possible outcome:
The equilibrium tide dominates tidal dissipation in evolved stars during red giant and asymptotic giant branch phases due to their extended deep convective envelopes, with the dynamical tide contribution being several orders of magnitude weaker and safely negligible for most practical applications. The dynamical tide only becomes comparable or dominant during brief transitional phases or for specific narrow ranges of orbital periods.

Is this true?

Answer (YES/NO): NO